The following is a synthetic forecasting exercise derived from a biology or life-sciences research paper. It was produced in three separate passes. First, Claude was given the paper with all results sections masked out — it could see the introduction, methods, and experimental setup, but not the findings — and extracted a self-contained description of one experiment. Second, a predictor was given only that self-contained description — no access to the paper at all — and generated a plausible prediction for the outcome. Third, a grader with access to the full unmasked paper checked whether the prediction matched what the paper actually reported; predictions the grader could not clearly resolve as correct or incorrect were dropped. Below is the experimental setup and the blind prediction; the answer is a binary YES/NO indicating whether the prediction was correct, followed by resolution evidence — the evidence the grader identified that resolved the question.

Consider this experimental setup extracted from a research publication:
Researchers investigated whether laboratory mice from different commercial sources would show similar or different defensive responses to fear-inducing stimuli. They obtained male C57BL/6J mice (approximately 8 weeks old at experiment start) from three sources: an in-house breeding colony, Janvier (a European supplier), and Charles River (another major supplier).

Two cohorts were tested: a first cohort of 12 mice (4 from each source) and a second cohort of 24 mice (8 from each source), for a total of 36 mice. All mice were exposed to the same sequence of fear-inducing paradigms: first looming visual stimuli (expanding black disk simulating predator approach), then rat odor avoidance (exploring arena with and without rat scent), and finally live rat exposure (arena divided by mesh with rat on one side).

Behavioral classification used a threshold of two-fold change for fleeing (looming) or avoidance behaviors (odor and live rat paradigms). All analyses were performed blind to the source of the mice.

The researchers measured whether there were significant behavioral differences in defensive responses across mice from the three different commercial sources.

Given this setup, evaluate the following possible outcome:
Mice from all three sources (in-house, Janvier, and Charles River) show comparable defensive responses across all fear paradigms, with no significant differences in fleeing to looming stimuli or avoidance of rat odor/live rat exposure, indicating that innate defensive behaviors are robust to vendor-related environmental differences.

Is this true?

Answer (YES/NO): YES